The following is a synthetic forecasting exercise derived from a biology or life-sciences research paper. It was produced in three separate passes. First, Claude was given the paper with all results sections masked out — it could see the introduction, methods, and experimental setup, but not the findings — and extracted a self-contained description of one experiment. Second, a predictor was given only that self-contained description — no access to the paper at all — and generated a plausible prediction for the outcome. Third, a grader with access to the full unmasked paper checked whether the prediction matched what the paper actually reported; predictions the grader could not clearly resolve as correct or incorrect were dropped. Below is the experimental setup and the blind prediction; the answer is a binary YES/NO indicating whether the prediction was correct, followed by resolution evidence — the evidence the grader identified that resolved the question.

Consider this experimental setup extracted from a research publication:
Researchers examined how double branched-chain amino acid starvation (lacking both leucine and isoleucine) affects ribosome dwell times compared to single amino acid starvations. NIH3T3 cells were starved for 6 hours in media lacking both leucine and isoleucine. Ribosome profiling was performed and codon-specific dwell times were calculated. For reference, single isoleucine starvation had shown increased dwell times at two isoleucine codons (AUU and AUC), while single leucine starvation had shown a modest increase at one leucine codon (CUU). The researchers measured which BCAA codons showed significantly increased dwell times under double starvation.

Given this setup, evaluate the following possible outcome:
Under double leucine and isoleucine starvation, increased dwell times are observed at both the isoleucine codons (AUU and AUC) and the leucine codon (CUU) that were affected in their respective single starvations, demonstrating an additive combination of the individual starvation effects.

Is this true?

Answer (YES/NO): NO